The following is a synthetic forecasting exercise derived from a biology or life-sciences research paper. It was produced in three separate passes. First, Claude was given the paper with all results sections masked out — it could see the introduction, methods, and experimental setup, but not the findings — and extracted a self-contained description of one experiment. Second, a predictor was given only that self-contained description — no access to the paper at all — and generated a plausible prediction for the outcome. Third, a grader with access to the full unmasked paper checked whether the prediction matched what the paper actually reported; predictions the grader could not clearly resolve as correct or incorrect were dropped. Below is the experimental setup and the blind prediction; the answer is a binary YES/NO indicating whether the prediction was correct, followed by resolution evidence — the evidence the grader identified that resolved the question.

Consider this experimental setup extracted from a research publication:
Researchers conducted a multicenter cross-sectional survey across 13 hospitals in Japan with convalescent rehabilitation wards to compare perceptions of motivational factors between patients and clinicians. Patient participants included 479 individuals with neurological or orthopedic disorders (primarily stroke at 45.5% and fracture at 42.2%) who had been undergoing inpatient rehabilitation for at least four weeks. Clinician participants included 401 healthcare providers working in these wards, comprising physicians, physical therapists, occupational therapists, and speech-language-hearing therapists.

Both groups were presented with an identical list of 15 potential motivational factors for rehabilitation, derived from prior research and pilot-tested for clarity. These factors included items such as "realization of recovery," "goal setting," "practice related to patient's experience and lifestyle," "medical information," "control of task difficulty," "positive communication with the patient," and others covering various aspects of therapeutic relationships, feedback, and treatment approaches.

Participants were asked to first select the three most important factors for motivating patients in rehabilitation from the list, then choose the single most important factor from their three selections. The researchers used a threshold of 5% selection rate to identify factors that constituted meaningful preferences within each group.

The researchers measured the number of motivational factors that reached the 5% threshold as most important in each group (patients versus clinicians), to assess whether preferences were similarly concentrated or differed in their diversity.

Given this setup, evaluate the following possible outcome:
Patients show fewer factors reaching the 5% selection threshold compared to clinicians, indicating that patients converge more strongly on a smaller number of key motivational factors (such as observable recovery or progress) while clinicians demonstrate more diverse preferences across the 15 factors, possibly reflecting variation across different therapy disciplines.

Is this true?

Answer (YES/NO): NO